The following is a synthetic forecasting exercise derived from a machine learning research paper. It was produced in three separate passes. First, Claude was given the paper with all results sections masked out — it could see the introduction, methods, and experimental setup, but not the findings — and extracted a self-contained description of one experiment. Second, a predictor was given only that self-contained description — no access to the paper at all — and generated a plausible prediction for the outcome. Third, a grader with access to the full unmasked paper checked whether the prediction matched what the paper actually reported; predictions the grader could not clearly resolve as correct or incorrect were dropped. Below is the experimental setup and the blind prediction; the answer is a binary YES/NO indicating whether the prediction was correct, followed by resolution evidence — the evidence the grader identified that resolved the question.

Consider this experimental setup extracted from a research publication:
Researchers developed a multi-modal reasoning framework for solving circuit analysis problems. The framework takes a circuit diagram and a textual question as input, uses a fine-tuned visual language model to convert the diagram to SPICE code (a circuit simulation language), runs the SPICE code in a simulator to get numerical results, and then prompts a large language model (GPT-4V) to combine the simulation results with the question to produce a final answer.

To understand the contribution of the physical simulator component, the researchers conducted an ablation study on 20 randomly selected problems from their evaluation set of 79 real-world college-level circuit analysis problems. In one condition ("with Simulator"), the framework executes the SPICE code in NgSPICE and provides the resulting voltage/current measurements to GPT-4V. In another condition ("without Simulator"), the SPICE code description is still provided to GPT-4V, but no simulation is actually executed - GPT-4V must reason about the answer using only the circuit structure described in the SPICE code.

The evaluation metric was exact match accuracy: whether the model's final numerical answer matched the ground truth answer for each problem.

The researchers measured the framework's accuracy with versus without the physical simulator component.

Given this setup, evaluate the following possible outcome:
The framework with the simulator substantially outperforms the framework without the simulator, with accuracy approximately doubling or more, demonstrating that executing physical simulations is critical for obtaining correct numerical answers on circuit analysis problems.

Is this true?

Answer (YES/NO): YES